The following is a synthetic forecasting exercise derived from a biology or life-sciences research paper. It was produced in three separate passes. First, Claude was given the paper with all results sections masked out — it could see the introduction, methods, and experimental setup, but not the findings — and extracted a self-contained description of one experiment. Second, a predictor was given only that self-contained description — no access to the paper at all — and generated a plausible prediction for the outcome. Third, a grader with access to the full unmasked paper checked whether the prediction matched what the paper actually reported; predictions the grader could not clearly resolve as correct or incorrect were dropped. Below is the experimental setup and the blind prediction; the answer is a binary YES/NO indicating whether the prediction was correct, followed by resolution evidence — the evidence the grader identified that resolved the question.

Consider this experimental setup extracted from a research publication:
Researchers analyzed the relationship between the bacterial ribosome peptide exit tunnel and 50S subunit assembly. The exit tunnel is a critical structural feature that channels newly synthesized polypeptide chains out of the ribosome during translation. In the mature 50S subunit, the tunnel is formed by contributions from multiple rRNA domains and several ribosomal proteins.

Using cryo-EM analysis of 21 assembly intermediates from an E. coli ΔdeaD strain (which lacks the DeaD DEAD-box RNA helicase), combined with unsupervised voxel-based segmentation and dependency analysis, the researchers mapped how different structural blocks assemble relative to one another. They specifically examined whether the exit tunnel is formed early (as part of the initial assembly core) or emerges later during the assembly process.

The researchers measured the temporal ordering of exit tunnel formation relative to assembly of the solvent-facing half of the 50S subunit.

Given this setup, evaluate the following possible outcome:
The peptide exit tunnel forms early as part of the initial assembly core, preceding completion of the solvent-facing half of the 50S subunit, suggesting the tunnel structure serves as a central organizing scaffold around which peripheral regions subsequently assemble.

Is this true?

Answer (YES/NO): NO